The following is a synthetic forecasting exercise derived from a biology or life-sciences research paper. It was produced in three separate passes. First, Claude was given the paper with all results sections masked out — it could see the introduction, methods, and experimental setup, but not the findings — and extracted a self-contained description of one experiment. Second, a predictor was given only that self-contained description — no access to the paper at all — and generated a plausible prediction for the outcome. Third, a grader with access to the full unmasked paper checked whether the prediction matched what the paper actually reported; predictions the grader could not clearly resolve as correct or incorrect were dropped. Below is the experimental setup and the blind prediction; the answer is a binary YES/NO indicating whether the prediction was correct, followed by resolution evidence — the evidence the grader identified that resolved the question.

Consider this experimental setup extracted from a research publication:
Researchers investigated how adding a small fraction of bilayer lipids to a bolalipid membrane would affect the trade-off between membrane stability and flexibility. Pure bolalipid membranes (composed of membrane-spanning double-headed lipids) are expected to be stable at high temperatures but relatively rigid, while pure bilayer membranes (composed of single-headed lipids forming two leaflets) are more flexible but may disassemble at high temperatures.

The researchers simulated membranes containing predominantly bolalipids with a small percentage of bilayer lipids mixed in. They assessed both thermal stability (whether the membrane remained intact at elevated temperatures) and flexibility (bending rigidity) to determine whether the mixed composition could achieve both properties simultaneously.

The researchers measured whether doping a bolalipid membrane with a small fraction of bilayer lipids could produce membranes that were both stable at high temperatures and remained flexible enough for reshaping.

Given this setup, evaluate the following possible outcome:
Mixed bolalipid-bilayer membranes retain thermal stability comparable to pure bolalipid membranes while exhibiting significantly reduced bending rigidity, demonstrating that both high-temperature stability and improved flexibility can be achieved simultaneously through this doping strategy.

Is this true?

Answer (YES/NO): YES